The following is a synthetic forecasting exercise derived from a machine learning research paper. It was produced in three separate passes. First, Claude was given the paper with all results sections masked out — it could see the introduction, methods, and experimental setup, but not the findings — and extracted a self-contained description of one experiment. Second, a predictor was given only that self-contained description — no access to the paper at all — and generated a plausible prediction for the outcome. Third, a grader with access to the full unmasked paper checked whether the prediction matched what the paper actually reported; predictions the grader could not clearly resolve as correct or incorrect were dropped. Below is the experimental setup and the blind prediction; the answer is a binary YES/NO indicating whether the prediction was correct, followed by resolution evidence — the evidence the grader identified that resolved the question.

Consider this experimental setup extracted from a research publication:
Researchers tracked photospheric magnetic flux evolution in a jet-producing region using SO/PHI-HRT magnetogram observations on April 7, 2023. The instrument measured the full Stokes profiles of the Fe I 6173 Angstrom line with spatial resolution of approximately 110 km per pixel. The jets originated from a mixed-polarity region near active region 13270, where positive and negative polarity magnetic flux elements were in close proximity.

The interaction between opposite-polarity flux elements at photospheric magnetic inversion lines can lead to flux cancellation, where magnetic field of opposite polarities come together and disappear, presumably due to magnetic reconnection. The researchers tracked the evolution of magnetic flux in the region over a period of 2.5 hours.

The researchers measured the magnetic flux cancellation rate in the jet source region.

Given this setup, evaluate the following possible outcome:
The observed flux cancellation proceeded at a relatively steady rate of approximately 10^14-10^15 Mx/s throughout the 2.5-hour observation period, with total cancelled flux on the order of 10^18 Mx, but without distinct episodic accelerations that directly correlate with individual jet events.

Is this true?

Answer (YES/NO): NO